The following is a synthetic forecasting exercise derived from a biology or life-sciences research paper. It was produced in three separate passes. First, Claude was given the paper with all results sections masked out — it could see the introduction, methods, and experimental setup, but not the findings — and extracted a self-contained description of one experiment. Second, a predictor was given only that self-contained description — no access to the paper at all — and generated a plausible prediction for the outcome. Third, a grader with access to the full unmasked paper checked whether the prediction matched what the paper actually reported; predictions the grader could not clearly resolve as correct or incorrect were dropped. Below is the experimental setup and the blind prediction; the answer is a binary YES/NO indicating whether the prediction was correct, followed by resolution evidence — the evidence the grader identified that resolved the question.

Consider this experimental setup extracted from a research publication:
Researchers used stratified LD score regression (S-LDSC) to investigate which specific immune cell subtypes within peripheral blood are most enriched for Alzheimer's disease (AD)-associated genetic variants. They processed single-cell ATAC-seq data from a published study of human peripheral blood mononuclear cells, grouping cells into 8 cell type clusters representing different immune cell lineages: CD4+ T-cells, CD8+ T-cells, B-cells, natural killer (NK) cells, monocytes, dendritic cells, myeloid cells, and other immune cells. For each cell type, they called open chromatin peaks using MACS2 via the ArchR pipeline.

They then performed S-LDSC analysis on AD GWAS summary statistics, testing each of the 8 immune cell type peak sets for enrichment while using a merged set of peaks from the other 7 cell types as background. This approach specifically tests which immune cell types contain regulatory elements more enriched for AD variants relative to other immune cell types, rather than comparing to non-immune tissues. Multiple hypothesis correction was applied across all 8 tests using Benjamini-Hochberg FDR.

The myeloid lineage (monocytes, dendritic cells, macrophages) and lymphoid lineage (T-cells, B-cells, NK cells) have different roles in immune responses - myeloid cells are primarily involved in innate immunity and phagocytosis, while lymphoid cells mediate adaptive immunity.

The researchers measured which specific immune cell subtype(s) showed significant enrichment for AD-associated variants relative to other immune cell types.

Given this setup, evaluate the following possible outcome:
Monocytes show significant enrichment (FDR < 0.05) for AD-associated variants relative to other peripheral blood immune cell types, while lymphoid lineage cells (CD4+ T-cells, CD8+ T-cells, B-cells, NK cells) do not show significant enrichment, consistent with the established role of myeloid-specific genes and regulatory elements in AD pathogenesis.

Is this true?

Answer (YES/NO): YES